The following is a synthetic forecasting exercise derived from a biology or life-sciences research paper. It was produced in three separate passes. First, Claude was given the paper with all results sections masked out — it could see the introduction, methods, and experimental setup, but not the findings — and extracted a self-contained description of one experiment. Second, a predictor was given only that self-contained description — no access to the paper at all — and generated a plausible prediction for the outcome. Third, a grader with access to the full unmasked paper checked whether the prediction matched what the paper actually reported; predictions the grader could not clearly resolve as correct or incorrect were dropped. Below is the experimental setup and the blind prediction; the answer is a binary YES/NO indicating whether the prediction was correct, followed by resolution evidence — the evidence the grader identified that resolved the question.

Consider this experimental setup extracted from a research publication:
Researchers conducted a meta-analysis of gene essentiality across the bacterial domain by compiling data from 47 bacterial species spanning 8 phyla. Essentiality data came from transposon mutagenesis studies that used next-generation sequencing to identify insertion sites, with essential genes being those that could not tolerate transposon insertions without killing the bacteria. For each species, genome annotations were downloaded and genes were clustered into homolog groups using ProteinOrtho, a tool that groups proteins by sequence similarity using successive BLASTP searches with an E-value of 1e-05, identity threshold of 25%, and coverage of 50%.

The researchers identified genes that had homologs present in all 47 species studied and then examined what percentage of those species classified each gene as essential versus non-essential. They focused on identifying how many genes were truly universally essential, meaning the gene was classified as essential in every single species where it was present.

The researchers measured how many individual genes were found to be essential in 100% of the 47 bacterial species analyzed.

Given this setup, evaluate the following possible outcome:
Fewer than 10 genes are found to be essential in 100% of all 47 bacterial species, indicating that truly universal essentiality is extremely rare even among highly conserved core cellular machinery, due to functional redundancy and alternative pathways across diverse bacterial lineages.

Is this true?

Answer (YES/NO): YES